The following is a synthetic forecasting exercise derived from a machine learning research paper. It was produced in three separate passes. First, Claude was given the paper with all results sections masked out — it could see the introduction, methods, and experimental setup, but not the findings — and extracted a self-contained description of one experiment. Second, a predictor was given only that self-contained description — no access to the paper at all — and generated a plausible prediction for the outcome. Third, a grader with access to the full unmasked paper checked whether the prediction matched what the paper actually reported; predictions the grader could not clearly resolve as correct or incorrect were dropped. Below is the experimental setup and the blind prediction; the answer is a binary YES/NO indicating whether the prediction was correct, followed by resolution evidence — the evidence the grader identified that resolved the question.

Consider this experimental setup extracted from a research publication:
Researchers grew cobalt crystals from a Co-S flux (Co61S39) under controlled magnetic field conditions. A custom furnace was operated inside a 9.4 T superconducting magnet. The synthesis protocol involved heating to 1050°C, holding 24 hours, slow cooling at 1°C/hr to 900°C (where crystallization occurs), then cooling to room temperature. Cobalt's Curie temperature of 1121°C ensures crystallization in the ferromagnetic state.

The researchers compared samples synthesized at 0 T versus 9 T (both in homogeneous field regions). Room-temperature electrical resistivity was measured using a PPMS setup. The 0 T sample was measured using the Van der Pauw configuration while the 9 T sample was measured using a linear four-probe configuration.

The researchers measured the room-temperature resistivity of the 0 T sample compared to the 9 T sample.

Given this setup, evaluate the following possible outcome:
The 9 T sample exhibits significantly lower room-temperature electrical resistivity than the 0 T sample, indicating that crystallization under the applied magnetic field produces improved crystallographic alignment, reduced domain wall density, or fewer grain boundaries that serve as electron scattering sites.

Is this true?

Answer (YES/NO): YES